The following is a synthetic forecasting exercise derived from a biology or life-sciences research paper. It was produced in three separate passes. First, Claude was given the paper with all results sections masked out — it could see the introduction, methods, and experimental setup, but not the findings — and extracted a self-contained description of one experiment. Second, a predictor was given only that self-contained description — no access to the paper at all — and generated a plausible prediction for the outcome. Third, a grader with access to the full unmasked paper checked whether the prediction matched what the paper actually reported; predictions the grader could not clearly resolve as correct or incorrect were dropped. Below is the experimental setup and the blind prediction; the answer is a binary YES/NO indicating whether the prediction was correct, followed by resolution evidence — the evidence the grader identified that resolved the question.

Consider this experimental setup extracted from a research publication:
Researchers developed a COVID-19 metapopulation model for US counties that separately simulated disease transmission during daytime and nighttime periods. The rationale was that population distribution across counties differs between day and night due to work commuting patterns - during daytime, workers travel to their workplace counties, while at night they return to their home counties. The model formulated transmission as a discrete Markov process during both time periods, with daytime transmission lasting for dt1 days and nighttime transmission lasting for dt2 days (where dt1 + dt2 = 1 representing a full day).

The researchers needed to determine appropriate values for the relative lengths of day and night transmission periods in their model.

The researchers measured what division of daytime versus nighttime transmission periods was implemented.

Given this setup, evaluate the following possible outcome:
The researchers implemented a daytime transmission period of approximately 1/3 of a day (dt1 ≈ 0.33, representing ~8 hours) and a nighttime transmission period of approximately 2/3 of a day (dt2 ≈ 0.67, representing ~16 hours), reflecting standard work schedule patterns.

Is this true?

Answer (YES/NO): YES